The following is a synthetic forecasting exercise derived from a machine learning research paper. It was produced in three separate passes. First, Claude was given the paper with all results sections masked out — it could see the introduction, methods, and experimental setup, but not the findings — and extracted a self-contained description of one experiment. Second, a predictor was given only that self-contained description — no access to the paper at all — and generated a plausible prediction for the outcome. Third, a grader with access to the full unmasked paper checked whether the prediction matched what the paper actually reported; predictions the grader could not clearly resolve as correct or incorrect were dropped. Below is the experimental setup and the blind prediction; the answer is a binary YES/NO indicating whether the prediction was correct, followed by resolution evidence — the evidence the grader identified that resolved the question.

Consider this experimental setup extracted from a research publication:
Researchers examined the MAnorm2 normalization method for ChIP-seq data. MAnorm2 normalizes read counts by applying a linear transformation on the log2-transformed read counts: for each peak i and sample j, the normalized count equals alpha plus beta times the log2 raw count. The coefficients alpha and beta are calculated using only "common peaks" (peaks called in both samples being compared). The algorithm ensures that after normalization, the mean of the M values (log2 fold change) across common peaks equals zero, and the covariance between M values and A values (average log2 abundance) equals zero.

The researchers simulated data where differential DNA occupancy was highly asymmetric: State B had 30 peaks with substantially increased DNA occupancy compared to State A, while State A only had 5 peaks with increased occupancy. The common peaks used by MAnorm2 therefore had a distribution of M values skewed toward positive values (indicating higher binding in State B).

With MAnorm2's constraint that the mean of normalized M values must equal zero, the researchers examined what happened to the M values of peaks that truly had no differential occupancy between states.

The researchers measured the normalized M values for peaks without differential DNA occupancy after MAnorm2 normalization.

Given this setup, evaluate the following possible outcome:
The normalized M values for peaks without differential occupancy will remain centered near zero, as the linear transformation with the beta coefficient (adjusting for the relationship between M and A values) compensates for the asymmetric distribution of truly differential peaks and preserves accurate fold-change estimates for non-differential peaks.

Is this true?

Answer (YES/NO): NO